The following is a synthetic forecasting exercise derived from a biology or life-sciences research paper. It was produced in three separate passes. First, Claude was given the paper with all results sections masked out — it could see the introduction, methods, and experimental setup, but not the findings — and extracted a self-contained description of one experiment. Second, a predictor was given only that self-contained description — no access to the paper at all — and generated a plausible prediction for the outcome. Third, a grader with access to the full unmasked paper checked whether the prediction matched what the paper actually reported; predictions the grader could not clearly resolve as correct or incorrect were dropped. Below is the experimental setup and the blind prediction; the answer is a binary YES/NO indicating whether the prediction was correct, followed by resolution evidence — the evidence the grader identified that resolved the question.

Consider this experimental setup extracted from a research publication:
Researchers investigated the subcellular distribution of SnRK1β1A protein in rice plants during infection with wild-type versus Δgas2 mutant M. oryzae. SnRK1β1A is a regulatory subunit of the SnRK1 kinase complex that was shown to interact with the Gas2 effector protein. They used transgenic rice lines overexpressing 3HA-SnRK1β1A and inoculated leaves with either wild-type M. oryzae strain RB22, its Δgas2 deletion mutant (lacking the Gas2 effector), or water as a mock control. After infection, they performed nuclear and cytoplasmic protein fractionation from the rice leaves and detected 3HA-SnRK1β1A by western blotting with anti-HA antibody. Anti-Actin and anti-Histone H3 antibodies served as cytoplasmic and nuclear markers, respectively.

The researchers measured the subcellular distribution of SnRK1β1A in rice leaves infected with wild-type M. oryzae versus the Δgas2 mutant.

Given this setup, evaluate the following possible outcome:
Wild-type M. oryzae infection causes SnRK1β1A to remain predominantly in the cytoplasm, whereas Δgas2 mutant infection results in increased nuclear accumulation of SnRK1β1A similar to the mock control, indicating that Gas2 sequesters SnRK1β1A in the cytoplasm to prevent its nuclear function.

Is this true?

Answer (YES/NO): NO